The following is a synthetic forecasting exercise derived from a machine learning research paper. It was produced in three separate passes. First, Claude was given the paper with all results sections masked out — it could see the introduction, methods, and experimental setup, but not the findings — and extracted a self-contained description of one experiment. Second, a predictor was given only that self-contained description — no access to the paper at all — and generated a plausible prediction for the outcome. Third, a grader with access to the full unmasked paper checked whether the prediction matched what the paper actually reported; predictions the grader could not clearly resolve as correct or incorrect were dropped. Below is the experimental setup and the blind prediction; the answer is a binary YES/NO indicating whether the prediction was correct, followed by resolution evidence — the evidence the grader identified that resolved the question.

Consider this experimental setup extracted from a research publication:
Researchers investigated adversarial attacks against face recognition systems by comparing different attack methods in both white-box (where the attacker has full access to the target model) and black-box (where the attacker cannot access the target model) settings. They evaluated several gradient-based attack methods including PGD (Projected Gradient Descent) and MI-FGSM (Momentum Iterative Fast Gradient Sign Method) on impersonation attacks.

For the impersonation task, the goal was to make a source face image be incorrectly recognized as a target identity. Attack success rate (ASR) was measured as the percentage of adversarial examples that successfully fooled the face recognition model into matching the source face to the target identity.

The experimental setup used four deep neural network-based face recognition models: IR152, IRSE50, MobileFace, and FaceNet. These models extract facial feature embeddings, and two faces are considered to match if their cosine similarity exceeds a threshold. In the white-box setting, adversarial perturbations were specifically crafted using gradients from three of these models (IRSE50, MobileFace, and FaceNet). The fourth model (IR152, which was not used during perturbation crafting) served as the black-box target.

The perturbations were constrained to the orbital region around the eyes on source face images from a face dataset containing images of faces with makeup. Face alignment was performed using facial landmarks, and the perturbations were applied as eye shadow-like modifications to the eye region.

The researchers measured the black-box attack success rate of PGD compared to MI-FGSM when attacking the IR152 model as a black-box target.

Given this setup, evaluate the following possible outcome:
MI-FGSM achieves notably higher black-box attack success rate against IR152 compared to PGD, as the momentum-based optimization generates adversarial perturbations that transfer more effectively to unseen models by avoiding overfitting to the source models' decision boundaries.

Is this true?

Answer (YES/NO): NO